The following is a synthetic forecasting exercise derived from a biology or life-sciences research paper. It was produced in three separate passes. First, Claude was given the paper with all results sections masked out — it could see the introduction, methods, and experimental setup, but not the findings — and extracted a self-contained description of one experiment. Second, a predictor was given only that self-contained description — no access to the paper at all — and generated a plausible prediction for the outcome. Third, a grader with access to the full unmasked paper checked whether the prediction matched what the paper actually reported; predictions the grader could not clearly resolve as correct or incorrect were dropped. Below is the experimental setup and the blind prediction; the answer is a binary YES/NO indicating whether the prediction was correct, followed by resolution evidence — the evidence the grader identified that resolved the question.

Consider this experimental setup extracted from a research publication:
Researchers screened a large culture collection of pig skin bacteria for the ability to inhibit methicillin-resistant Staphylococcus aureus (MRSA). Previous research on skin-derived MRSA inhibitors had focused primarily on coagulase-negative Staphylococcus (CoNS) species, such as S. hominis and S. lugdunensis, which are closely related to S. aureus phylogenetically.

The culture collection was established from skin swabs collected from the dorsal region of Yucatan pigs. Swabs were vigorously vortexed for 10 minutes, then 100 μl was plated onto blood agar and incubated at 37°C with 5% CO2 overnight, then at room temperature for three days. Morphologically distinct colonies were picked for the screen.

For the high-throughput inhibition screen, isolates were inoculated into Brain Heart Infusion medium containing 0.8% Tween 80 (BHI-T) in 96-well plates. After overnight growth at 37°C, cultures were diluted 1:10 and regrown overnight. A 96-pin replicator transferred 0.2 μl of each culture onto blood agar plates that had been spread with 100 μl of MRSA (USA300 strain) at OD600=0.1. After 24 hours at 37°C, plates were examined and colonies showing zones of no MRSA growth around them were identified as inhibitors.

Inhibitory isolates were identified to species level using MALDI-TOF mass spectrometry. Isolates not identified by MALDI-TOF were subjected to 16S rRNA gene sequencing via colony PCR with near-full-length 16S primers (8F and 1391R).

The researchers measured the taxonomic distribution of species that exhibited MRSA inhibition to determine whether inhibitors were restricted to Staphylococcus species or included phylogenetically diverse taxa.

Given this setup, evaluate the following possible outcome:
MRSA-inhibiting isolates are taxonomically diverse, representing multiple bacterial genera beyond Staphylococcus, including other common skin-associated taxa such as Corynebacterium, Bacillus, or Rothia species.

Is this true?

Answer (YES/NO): YES